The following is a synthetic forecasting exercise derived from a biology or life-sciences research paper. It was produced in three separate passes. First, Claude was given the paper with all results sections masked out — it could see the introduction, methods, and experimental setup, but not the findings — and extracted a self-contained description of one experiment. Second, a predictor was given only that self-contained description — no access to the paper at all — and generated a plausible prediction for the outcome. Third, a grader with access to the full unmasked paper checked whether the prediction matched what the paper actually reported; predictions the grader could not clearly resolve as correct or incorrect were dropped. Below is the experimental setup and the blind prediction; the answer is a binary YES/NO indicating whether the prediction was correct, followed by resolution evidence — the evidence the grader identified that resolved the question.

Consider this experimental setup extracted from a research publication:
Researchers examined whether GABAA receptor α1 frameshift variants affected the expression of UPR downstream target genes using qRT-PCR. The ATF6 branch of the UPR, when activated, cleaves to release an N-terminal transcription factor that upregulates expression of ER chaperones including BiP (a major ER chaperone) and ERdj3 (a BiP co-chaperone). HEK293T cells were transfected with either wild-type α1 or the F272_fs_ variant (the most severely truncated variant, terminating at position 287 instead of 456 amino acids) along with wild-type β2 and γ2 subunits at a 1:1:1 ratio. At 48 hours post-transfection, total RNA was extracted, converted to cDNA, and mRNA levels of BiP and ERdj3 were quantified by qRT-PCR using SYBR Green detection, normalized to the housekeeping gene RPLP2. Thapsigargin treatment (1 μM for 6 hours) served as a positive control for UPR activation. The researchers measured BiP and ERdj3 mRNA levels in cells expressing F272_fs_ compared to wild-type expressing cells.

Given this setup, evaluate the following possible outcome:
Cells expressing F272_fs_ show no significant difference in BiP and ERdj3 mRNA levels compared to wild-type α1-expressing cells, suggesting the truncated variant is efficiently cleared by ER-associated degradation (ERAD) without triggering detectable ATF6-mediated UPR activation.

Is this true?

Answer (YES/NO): NO